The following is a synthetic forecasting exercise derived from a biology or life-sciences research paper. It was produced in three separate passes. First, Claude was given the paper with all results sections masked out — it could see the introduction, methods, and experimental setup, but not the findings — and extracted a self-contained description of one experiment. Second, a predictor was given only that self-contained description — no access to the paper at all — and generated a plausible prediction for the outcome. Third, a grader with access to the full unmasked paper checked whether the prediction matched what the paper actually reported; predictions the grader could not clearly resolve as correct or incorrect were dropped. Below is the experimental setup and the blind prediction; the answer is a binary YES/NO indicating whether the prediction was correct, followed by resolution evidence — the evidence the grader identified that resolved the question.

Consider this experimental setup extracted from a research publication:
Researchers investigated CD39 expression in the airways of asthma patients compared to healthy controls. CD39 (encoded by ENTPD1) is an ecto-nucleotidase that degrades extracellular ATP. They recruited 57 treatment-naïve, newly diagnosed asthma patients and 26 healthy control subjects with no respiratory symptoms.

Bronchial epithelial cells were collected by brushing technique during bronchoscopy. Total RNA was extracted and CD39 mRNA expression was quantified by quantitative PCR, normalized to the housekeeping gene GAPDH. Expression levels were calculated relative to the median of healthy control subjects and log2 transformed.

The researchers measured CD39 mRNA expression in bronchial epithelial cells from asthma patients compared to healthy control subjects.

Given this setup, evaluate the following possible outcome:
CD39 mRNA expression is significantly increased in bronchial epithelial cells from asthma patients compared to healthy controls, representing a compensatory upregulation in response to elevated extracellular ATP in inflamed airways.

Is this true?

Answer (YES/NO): YES